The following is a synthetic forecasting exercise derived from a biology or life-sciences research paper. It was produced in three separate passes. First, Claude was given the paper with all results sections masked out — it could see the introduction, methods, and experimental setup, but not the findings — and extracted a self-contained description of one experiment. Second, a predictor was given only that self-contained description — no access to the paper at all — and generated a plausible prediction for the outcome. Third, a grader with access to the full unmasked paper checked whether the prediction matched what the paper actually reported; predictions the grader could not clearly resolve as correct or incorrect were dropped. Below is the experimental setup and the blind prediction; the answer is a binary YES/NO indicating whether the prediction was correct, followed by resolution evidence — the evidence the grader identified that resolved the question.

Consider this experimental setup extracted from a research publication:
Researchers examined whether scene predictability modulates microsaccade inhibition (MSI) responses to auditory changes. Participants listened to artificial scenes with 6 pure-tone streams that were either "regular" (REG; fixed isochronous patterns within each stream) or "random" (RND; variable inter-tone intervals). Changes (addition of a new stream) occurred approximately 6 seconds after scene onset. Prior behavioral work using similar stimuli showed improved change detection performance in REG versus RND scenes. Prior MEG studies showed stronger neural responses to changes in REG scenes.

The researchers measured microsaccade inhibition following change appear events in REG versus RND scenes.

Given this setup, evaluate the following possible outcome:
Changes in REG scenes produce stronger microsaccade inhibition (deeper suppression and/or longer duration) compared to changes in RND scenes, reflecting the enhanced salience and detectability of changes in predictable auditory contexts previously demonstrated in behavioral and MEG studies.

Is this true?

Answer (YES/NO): YES